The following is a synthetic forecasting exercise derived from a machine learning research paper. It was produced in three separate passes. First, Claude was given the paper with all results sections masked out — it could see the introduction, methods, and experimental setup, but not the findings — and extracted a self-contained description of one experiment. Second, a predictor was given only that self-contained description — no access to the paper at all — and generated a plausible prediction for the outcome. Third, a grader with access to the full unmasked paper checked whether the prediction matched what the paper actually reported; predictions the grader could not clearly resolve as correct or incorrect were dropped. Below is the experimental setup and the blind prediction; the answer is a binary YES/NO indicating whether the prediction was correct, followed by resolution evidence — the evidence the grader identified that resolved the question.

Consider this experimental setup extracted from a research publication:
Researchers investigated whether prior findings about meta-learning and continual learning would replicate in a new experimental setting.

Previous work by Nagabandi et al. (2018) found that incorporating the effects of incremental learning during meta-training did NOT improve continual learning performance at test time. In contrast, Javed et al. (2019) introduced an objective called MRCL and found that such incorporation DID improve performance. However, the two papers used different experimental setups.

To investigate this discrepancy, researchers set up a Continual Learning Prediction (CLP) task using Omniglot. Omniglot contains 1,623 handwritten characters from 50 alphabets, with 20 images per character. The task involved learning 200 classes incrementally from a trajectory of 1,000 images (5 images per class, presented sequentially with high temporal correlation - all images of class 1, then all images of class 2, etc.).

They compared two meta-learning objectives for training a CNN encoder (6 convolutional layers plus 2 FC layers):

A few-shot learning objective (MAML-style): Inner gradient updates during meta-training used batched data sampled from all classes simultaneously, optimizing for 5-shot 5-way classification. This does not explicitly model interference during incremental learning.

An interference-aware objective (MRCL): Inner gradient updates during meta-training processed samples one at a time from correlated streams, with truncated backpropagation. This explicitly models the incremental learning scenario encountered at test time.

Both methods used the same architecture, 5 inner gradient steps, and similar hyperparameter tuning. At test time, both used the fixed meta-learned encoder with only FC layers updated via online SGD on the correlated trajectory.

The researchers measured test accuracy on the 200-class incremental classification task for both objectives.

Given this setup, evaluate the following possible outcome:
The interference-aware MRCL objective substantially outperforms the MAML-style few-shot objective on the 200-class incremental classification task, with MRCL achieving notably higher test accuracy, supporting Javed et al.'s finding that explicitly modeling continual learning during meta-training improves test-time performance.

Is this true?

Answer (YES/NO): YES